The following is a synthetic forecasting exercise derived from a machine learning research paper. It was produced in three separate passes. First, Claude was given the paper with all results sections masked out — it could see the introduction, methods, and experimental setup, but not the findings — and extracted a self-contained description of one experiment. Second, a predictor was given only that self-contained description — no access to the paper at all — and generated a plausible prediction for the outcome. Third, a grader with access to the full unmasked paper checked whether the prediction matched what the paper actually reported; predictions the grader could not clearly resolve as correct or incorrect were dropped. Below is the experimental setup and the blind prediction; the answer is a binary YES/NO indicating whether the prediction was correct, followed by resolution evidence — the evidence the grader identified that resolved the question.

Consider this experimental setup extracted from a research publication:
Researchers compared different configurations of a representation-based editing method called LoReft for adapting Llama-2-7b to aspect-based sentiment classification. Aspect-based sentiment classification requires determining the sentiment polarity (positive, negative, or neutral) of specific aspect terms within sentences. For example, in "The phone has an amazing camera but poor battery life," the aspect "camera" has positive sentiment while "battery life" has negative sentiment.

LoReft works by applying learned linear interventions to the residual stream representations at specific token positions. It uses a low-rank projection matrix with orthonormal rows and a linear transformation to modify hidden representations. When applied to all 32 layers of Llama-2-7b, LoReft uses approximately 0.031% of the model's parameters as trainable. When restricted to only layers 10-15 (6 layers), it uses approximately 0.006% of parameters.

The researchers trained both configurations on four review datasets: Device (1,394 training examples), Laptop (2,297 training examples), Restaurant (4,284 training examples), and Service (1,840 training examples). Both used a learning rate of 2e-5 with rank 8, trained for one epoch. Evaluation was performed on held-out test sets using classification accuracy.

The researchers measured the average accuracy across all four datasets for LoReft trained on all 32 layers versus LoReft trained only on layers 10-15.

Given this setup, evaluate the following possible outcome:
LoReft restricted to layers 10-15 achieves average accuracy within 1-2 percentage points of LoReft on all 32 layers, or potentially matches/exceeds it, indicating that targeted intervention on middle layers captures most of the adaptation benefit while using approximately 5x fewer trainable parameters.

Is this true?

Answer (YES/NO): YES